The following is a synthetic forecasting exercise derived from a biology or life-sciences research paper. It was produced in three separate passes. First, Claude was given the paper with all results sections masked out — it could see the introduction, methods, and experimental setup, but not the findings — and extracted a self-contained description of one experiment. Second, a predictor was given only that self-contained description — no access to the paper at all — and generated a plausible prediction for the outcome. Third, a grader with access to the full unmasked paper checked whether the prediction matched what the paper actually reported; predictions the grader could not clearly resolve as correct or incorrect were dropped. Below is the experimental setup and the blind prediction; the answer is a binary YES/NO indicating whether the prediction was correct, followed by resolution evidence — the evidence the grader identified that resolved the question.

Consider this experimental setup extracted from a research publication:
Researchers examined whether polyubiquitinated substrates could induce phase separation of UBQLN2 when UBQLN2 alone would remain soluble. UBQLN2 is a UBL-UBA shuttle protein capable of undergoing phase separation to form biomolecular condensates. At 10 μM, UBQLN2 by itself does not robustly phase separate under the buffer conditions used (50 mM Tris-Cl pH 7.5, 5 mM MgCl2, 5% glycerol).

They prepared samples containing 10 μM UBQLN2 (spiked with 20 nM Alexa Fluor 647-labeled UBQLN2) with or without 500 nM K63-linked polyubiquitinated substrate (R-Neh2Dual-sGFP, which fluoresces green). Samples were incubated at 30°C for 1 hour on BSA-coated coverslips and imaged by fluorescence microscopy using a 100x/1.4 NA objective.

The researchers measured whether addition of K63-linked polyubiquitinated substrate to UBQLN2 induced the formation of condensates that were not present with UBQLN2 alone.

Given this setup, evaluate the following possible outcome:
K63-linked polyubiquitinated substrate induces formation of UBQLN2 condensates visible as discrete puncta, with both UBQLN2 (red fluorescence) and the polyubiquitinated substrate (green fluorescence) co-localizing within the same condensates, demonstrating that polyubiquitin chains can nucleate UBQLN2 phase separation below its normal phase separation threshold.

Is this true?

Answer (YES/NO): YES